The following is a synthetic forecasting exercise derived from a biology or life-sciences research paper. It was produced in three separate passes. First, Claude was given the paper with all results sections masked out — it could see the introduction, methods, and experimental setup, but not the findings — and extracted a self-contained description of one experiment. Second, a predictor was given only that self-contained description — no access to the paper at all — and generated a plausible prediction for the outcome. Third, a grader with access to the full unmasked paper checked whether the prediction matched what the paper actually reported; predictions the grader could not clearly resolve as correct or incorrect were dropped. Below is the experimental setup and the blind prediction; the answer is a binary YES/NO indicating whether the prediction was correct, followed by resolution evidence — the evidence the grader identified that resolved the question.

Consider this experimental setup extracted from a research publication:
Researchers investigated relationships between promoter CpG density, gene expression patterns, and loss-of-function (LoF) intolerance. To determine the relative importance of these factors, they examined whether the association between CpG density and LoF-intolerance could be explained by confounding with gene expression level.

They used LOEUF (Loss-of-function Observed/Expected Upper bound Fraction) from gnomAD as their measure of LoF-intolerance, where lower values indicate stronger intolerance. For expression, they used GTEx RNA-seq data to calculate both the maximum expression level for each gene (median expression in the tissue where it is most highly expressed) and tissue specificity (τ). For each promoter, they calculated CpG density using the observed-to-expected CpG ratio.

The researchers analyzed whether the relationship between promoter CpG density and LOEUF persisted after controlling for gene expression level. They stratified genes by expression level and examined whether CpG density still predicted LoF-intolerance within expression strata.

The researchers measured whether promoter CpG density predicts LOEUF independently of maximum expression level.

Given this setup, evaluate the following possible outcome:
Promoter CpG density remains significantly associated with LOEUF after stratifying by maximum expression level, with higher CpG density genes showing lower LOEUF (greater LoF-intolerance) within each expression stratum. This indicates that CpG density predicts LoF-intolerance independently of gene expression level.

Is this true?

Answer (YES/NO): YES